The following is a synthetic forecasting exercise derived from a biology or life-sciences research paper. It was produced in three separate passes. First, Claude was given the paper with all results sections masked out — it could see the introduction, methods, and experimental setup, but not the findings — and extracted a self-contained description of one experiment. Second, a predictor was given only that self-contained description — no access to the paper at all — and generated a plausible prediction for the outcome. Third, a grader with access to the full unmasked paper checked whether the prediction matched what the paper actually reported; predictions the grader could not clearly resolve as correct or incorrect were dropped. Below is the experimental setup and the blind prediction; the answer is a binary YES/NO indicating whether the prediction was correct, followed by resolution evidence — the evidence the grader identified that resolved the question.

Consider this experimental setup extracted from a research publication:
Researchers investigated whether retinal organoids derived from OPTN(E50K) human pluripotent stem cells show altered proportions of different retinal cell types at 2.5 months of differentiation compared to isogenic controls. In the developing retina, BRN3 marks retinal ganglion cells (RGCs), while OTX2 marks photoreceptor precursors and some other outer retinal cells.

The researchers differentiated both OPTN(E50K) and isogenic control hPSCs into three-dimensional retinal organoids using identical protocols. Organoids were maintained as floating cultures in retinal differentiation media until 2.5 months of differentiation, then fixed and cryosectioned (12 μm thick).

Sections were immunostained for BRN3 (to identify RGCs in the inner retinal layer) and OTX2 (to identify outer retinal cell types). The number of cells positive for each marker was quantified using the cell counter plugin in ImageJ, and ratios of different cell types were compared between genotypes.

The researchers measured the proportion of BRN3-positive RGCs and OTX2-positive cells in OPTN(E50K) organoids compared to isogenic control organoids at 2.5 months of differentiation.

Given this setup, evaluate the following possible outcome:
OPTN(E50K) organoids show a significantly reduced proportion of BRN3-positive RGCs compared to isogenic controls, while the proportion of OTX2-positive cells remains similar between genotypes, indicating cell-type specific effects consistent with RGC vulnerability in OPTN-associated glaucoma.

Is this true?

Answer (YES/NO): YES